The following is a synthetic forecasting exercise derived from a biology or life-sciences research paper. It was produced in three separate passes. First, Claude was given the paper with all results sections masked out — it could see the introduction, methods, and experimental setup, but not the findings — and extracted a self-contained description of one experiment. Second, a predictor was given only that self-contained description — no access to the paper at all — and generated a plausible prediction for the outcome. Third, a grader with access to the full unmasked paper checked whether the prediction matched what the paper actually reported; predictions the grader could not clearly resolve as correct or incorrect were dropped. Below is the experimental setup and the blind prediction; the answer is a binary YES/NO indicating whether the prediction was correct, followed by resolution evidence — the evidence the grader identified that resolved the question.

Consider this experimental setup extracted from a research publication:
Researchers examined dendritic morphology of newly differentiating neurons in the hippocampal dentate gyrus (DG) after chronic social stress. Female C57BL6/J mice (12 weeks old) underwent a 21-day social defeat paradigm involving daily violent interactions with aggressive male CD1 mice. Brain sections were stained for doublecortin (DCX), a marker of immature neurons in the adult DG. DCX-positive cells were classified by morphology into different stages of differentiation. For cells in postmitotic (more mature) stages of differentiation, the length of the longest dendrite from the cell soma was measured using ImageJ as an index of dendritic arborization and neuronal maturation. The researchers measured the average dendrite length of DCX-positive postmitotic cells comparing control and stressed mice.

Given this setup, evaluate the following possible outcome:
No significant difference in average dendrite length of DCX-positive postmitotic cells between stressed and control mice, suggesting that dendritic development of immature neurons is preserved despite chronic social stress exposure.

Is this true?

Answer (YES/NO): NO